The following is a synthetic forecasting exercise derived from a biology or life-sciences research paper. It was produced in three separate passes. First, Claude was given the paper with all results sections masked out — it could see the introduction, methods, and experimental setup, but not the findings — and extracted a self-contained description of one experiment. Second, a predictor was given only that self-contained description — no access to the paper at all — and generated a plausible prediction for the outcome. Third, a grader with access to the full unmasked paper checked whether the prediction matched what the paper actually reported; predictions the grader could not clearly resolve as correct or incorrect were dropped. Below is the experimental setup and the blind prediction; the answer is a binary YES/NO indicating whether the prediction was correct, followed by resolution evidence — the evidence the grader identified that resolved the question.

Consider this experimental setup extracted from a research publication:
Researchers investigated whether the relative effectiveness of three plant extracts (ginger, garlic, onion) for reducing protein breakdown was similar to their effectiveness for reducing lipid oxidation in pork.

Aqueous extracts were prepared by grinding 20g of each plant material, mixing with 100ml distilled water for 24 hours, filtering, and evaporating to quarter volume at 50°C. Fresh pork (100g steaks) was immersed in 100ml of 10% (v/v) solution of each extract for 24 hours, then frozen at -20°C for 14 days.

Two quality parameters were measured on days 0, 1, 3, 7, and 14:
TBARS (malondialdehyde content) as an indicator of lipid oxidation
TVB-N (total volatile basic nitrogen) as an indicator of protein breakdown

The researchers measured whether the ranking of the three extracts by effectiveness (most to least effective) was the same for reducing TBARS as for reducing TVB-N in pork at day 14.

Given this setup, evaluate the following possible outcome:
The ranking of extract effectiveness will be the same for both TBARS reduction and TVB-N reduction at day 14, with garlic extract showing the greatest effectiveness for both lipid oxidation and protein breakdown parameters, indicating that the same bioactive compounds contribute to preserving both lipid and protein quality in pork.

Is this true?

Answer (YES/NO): NO